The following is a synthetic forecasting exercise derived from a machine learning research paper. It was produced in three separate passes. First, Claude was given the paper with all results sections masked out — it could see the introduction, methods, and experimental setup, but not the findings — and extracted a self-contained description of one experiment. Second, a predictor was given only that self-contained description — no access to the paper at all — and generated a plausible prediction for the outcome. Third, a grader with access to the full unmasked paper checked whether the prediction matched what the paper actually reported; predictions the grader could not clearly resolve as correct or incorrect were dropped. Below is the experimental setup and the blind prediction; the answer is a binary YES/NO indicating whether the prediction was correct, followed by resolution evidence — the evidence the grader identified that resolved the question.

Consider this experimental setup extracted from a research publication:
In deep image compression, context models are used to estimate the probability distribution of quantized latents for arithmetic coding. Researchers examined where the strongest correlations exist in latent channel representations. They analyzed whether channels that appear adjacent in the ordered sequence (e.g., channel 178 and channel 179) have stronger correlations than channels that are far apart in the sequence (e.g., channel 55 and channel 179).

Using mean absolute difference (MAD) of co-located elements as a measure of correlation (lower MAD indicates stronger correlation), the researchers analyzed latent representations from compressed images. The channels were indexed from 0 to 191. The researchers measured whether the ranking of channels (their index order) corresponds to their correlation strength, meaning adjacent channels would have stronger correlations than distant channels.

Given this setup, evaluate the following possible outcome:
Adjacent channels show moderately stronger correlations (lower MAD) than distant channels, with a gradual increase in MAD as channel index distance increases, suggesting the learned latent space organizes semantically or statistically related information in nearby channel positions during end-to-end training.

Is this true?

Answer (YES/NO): NO